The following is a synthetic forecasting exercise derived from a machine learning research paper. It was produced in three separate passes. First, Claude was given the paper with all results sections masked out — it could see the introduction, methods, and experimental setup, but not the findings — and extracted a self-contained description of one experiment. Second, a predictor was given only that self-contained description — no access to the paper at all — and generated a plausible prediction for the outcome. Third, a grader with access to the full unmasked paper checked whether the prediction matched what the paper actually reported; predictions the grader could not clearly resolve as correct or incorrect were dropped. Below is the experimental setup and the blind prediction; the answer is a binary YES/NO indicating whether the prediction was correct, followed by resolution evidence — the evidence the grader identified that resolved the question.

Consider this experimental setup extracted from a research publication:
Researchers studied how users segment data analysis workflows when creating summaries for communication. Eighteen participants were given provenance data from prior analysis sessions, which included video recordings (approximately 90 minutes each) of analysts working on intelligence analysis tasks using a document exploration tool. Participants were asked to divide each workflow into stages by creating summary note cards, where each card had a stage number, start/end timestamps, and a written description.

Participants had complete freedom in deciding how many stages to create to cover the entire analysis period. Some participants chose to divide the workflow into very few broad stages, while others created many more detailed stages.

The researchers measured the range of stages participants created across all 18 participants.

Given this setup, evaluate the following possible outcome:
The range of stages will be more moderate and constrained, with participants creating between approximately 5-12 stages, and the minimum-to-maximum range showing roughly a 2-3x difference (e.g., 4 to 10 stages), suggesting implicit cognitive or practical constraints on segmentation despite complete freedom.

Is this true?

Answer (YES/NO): NO